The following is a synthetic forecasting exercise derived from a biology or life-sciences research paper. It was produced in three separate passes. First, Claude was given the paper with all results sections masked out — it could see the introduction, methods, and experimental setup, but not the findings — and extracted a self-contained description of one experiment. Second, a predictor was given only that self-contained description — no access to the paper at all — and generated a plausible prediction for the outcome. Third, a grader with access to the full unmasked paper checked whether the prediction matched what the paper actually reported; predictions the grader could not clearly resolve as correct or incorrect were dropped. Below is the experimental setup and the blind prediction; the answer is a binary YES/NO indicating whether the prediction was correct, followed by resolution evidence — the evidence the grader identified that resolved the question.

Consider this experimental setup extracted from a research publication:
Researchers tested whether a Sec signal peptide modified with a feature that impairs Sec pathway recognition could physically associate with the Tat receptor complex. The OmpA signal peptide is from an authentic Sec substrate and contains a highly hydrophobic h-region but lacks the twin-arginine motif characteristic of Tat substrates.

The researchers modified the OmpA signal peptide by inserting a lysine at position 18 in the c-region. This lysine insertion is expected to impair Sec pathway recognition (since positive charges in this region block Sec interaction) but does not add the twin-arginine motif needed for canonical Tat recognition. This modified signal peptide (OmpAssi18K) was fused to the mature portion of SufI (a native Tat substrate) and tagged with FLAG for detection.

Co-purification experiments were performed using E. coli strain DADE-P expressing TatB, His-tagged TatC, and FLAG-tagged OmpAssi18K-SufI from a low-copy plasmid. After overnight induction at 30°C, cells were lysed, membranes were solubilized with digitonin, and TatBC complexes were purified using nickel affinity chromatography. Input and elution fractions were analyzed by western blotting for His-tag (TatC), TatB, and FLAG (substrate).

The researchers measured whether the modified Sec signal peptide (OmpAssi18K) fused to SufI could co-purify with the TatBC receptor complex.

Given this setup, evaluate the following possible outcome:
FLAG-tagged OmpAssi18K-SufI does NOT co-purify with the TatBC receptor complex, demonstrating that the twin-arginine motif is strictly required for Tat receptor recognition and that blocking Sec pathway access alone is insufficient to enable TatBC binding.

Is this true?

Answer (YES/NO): NO